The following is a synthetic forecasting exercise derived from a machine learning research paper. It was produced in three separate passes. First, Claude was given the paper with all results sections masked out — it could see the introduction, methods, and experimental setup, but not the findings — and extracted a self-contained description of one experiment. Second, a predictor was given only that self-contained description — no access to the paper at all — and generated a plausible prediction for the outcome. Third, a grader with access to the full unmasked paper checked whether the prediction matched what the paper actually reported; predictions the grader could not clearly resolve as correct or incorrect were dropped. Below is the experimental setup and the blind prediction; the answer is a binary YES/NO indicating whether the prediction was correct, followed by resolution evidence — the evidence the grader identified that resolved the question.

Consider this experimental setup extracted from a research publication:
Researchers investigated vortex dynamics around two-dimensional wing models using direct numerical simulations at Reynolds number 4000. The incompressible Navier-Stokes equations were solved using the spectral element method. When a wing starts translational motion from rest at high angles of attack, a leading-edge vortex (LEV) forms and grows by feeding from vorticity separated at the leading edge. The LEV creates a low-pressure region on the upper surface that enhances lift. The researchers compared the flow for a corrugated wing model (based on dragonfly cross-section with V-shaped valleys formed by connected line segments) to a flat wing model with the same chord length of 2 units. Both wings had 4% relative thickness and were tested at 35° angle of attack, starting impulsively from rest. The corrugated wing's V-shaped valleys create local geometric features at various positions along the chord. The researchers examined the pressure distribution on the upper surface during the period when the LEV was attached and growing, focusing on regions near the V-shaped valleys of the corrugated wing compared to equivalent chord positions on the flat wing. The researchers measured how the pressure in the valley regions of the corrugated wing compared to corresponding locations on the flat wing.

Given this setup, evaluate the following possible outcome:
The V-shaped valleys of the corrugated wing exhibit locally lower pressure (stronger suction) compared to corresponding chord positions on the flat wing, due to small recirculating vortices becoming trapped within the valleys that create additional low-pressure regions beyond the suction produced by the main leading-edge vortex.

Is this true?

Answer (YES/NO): YES